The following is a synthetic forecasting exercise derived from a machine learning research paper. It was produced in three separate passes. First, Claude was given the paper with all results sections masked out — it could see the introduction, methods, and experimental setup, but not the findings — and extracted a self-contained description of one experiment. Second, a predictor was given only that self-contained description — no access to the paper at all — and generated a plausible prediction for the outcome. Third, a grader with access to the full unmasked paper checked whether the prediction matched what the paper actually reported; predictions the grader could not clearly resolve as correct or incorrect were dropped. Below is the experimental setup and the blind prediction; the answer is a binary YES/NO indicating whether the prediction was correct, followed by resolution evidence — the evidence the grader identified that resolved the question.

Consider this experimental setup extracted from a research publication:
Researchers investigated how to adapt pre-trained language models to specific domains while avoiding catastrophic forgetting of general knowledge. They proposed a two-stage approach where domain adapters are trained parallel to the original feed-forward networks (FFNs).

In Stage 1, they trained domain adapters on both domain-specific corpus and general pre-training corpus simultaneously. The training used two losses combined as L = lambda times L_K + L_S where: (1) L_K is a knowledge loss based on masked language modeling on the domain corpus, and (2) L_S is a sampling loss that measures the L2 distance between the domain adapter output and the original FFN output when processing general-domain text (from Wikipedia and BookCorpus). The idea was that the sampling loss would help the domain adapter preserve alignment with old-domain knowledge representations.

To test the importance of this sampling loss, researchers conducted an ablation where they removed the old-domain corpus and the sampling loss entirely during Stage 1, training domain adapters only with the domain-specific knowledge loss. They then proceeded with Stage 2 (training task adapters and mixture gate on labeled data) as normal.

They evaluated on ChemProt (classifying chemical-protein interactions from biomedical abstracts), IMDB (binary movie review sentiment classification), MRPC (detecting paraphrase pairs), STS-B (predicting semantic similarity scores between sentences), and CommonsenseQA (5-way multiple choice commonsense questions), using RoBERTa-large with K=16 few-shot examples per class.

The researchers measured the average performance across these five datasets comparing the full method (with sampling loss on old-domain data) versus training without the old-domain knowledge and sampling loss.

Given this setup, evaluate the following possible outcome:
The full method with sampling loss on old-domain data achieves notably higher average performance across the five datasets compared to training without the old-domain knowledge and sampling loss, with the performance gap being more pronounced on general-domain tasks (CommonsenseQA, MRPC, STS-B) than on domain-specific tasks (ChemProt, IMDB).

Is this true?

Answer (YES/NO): NO